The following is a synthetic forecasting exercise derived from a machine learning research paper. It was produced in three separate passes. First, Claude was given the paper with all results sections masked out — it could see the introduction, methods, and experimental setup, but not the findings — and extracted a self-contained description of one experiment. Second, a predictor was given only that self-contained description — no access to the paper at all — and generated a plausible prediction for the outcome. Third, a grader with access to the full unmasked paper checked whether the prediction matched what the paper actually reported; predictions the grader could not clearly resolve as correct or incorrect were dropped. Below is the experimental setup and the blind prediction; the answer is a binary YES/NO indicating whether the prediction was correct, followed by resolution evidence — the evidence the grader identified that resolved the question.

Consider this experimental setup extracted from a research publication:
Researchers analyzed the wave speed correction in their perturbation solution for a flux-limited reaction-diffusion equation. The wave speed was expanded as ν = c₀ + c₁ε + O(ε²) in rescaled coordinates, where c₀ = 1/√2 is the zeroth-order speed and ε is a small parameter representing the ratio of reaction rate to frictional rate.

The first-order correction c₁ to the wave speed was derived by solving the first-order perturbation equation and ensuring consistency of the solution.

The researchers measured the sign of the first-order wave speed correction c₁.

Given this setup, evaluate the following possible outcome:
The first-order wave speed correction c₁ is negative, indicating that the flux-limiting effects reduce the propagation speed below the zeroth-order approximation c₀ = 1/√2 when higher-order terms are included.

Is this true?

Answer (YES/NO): YES